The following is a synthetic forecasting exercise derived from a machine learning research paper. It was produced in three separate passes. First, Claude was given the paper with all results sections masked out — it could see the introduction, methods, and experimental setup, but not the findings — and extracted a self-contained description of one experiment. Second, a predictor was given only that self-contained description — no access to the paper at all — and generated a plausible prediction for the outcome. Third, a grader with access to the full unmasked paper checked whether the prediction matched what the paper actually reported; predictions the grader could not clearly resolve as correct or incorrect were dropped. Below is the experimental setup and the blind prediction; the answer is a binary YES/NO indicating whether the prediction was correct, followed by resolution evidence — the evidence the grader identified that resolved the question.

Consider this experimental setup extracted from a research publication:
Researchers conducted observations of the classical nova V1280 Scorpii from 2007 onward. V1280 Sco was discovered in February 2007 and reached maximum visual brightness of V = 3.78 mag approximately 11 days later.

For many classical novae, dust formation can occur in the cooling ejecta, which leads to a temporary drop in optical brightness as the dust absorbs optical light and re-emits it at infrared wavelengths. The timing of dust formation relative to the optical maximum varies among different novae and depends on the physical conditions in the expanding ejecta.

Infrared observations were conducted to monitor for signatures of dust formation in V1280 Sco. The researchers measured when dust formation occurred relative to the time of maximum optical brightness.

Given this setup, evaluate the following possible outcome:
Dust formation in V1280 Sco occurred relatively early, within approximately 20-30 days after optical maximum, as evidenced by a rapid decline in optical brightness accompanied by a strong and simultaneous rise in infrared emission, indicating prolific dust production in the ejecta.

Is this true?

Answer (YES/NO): NO